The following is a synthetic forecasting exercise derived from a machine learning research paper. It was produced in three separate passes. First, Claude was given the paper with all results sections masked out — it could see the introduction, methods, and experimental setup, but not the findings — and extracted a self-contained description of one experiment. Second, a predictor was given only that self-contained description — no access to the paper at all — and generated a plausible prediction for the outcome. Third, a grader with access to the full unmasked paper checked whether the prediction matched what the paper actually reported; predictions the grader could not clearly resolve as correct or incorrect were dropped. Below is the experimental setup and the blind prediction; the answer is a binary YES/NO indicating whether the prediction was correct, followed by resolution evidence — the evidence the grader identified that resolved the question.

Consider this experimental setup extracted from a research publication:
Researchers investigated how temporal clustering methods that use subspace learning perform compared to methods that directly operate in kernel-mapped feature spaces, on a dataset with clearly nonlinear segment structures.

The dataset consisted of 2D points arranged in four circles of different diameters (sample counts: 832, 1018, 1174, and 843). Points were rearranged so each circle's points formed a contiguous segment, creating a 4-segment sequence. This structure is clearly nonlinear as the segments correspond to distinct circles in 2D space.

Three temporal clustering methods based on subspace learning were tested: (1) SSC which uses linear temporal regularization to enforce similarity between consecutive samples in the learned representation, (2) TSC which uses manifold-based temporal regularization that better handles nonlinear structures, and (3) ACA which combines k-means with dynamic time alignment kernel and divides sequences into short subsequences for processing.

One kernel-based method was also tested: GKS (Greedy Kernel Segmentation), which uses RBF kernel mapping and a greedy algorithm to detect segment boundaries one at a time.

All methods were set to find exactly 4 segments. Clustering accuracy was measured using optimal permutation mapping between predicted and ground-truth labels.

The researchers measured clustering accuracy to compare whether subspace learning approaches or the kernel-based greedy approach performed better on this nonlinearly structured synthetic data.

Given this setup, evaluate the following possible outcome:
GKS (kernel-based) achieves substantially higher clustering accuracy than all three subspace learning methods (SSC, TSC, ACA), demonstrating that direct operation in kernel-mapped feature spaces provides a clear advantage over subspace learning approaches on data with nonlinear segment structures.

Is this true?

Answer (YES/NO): NO